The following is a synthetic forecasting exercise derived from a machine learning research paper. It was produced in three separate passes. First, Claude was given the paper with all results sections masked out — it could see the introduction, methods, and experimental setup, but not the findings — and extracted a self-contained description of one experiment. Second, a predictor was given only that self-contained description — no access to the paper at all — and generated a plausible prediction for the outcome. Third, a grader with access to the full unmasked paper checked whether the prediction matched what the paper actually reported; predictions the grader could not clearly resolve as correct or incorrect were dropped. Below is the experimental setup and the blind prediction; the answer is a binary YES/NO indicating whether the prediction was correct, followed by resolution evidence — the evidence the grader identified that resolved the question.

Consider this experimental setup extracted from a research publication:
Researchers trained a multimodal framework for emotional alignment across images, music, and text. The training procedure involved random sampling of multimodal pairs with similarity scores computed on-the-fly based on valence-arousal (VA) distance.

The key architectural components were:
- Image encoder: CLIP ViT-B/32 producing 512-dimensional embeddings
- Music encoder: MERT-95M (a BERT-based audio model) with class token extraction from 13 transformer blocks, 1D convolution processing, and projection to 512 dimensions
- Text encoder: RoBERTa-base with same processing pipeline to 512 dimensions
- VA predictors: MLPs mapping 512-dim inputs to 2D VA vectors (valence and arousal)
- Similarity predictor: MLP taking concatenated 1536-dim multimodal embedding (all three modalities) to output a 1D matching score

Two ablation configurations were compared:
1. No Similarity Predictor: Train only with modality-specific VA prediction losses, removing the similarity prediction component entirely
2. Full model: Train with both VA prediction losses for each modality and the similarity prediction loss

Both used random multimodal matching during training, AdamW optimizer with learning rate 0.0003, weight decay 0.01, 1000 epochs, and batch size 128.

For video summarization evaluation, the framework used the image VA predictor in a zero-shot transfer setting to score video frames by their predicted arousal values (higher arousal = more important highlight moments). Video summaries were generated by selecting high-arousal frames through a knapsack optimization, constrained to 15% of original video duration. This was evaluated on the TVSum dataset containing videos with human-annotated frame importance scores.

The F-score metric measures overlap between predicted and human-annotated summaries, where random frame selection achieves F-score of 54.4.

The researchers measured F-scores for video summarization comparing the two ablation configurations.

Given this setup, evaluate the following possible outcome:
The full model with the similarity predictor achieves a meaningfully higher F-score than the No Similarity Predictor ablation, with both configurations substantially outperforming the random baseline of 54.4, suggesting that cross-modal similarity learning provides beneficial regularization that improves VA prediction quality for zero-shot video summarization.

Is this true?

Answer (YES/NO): NO